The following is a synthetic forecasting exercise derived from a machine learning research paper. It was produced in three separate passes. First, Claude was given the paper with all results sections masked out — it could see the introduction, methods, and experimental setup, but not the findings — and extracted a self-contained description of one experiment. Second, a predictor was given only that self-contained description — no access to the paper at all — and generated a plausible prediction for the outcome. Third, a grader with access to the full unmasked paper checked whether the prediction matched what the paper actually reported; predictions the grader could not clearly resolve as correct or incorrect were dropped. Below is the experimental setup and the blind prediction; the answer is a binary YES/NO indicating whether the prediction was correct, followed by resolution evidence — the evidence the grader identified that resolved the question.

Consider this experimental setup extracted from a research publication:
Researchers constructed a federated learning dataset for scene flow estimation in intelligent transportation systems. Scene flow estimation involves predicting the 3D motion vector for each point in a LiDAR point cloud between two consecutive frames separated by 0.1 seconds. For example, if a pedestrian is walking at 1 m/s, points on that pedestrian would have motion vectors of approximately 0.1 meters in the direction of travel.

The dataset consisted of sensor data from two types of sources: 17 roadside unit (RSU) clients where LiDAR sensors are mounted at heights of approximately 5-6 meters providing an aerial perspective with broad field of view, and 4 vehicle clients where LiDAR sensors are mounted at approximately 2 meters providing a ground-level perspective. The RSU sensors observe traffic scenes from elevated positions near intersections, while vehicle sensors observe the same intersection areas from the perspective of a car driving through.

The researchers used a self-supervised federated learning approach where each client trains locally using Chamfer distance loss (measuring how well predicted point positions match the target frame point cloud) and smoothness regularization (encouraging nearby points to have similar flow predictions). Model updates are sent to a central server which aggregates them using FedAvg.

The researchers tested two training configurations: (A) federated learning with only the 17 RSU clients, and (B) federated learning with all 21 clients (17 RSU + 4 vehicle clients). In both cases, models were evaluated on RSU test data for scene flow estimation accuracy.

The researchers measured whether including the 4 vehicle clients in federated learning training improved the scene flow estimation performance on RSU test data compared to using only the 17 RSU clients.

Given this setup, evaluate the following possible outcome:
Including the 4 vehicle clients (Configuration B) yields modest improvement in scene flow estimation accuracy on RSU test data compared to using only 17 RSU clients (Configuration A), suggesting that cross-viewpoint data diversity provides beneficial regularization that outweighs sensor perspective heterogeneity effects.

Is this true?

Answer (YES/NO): NO